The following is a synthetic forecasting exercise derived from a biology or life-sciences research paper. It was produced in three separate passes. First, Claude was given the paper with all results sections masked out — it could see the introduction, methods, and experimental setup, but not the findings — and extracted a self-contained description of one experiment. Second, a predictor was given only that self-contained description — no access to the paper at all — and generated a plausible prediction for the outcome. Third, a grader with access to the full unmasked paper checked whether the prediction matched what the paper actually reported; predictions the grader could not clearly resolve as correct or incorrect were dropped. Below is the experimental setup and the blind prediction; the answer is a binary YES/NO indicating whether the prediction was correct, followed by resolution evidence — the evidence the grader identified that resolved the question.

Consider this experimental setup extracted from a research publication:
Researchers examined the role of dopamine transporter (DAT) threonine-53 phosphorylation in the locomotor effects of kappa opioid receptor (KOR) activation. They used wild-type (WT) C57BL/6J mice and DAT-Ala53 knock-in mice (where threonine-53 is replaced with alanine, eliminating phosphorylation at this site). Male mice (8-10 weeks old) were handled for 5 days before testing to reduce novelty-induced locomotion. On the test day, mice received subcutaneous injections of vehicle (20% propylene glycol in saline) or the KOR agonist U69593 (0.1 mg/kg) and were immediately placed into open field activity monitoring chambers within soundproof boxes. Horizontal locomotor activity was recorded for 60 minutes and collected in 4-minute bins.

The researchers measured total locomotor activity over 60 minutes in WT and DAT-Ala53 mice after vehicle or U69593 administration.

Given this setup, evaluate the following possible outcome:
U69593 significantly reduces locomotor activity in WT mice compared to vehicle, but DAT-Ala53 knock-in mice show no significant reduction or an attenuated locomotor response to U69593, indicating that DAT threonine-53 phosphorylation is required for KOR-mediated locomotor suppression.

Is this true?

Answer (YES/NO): YES